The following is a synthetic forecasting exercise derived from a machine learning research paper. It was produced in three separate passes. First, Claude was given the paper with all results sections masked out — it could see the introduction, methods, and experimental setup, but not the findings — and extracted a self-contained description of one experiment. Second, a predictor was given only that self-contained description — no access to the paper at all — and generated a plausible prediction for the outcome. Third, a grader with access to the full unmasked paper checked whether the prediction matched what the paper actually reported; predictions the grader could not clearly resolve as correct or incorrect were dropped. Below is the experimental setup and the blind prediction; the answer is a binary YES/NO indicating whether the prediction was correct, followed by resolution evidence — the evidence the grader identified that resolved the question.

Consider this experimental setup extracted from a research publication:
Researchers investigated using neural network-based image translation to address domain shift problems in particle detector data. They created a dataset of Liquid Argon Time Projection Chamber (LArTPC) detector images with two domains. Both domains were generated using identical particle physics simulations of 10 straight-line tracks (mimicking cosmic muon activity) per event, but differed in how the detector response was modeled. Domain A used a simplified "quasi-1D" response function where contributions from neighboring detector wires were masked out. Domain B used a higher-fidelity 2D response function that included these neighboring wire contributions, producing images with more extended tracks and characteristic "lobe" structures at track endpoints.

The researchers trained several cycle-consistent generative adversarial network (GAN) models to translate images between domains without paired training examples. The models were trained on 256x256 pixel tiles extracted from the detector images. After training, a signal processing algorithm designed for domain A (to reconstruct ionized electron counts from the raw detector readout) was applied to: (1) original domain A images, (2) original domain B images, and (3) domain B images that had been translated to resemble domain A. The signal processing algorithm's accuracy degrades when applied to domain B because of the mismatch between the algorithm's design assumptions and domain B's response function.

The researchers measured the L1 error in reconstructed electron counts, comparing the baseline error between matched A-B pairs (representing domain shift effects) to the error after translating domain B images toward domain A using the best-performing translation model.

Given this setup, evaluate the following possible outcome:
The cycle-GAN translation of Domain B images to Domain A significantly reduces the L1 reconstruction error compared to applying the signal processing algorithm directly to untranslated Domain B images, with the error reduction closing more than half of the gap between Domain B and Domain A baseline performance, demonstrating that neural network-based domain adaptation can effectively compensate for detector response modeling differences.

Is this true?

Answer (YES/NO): YES